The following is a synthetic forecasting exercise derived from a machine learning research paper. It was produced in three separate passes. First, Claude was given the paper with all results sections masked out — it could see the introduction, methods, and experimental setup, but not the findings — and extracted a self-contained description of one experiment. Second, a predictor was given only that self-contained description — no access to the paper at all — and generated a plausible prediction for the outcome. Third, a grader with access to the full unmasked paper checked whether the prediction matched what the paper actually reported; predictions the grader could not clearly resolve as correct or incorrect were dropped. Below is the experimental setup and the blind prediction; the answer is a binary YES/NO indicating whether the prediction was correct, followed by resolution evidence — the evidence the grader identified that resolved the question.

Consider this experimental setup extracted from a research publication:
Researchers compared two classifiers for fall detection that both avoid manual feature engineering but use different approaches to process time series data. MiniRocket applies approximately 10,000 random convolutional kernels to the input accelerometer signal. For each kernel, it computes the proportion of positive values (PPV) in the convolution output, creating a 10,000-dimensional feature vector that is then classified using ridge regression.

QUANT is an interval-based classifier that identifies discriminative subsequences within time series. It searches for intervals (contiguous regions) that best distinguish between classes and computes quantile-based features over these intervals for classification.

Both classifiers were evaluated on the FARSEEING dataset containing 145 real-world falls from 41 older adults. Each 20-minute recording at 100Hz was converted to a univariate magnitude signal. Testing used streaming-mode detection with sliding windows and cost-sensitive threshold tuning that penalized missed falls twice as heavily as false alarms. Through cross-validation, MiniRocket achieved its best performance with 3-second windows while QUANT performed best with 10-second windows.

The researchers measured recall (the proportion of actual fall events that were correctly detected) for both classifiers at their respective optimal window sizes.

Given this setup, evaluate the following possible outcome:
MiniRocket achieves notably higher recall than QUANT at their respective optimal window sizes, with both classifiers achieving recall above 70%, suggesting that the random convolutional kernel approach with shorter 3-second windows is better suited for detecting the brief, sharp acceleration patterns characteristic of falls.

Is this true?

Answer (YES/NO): NO